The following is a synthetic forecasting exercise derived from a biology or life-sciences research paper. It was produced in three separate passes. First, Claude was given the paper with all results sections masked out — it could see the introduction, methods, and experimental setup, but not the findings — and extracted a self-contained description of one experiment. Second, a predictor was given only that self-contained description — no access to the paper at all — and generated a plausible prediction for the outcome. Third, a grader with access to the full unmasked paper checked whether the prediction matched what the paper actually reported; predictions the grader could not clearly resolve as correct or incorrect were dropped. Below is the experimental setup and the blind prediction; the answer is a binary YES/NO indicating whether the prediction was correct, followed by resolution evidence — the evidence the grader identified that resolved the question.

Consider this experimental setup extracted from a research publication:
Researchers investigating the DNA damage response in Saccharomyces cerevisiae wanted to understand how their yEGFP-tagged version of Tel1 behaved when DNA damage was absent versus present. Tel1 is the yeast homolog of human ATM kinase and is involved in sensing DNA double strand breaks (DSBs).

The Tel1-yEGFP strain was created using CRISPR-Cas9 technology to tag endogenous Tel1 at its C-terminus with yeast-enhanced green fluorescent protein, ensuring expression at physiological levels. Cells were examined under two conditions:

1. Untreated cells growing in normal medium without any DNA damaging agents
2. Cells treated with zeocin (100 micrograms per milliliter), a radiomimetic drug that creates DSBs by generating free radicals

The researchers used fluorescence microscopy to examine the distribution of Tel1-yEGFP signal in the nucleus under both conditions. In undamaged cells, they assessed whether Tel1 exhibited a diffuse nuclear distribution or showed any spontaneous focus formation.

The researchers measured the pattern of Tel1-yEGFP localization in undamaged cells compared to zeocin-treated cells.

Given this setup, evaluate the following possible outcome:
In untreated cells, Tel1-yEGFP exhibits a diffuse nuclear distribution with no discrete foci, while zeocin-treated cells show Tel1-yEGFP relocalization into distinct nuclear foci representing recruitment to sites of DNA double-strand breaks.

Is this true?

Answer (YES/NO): NO